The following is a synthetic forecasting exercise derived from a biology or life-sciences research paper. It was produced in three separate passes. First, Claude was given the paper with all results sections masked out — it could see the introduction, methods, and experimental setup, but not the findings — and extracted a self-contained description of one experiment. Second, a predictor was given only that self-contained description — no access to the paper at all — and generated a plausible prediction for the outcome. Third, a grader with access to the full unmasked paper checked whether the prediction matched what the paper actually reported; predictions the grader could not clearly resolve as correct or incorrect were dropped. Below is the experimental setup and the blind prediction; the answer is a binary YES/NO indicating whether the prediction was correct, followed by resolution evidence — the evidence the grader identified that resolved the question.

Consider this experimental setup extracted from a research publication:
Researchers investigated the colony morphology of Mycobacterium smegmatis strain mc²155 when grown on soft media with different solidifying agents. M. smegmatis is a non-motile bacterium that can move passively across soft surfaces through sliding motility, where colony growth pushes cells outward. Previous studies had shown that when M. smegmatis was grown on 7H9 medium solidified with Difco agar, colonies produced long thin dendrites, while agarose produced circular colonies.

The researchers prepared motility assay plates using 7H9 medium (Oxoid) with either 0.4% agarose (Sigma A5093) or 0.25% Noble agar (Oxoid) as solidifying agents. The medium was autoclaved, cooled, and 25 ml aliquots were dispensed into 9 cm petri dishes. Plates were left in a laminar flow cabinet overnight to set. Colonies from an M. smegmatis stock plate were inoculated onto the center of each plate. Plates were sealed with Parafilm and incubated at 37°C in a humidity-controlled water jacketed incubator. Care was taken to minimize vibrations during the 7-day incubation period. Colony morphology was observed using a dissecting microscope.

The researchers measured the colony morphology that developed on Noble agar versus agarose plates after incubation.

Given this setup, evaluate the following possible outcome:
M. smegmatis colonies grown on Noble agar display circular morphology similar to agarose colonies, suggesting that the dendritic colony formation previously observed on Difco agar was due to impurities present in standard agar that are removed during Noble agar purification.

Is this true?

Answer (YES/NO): NO